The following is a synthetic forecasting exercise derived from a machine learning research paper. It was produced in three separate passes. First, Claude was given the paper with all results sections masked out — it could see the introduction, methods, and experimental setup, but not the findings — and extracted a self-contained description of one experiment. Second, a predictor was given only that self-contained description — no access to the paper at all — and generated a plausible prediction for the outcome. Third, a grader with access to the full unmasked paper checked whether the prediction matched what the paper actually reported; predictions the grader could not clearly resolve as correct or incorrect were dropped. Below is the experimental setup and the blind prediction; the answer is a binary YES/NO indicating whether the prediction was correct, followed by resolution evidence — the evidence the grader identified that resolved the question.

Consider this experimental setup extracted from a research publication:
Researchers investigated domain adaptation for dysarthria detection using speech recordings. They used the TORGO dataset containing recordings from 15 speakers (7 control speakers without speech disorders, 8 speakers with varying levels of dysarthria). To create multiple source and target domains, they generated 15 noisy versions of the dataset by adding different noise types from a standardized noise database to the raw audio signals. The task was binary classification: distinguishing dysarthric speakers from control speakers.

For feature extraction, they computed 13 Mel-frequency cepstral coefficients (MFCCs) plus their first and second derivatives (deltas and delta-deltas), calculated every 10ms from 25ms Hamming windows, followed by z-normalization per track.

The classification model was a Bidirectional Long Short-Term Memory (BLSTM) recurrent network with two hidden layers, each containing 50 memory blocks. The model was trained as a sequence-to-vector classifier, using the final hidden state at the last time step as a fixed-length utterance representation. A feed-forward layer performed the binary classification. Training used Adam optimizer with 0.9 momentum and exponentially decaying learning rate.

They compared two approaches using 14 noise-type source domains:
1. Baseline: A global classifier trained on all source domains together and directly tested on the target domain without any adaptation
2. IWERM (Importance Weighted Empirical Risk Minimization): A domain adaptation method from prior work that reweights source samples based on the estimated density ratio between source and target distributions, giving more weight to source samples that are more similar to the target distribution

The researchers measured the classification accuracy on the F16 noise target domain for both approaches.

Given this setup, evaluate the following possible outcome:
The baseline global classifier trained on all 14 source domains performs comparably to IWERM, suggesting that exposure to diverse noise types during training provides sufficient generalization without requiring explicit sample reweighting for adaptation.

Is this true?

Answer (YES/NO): NO